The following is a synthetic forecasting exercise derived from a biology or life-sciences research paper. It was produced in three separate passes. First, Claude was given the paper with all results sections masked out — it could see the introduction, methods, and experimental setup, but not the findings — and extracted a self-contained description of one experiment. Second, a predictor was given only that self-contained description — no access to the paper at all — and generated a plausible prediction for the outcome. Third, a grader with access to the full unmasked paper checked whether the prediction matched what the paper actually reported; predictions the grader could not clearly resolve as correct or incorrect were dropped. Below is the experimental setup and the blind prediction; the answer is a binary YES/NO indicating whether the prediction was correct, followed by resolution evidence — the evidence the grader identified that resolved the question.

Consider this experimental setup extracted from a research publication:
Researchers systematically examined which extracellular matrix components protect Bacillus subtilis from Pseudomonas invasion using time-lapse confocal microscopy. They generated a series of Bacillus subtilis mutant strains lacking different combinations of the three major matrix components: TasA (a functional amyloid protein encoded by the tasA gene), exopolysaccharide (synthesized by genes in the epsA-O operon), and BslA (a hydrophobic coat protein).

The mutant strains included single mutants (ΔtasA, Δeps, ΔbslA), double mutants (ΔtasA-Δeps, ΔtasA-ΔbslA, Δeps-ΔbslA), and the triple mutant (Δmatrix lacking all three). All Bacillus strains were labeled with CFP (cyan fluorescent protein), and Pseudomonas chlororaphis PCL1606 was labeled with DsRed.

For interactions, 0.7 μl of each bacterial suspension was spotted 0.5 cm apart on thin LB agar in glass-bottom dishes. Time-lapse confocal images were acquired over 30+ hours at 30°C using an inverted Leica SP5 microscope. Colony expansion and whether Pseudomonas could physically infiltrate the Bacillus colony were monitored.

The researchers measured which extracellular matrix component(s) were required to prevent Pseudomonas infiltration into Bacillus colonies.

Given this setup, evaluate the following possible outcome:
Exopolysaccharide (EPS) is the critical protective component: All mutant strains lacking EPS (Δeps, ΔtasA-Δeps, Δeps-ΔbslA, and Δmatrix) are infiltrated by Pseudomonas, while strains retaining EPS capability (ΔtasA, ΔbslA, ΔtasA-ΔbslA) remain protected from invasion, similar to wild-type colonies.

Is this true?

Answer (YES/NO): NO